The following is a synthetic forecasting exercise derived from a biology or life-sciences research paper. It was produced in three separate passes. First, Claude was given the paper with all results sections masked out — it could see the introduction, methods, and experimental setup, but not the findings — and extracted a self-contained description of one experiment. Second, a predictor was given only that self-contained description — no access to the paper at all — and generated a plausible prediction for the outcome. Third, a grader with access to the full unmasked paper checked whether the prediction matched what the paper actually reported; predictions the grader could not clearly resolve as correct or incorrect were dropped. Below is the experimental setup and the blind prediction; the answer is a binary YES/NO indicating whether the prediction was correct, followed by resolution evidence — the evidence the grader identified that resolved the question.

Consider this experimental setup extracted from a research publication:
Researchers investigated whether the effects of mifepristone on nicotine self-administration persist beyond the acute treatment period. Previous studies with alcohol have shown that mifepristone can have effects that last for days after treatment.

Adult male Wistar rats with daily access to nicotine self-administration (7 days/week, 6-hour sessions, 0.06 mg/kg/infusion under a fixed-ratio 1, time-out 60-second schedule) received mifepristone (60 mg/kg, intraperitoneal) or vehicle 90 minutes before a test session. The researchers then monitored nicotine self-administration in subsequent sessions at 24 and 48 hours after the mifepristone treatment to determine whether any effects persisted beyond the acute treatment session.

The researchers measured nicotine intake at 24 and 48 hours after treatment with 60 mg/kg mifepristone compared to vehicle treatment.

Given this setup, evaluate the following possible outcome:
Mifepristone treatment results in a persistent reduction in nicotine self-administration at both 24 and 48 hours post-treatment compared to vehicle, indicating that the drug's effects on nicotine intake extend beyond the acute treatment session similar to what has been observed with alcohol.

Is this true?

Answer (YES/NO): NO